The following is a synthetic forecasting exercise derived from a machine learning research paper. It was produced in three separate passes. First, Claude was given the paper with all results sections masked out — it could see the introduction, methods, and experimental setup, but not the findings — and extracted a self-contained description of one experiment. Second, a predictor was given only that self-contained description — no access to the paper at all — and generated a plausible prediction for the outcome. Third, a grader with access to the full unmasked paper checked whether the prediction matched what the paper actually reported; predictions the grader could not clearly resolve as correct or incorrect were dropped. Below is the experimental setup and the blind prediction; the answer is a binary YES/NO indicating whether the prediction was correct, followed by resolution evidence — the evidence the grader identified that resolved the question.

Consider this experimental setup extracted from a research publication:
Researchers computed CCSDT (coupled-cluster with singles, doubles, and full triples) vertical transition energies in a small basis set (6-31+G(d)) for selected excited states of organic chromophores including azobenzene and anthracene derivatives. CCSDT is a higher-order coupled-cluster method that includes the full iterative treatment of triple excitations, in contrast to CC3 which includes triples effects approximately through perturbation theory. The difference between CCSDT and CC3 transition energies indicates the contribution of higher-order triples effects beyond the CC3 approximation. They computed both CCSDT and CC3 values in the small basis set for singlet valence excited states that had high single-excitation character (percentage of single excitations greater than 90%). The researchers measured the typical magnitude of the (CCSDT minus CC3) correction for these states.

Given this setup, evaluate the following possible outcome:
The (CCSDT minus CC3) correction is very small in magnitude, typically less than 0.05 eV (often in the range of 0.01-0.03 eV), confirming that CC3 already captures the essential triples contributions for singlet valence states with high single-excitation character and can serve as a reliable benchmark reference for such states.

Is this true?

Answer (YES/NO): YES